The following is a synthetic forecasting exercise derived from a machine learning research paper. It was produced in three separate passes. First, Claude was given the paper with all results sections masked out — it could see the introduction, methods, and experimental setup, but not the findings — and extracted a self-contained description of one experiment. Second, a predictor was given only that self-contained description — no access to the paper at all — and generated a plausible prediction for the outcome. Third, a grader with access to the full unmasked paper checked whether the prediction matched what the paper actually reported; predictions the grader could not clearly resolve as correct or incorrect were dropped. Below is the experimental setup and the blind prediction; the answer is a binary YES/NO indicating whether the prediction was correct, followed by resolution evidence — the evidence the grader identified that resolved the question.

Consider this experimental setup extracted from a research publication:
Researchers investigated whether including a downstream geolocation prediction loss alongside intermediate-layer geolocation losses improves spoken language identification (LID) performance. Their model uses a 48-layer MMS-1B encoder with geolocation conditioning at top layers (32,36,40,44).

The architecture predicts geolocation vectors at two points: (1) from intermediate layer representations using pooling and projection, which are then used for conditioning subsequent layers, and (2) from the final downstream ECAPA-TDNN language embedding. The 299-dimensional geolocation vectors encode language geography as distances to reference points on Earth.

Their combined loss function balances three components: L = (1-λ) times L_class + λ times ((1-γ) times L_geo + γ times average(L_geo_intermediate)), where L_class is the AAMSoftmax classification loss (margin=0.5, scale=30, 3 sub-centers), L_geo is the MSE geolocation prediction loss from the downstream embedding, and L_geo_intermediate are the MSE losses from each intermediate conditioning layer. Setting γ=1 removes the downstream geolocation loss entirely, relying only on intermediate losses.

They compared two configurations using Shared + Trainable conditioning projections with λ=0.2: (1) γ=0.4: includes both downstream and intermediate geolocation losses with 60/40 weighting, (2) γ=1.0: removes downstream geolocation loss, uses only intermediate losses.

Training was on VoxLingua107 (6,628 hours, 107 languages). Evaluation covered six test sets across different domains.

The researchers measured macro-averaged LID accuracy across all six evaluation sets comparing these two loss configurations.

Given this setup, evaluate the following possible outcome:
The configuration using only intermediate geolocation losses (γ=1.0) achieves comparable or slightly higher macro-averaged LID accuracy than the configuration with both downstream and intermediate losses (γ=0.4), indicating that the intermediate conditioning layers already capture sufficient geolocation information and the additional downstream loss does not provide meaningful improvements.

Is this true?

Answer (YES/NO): NO